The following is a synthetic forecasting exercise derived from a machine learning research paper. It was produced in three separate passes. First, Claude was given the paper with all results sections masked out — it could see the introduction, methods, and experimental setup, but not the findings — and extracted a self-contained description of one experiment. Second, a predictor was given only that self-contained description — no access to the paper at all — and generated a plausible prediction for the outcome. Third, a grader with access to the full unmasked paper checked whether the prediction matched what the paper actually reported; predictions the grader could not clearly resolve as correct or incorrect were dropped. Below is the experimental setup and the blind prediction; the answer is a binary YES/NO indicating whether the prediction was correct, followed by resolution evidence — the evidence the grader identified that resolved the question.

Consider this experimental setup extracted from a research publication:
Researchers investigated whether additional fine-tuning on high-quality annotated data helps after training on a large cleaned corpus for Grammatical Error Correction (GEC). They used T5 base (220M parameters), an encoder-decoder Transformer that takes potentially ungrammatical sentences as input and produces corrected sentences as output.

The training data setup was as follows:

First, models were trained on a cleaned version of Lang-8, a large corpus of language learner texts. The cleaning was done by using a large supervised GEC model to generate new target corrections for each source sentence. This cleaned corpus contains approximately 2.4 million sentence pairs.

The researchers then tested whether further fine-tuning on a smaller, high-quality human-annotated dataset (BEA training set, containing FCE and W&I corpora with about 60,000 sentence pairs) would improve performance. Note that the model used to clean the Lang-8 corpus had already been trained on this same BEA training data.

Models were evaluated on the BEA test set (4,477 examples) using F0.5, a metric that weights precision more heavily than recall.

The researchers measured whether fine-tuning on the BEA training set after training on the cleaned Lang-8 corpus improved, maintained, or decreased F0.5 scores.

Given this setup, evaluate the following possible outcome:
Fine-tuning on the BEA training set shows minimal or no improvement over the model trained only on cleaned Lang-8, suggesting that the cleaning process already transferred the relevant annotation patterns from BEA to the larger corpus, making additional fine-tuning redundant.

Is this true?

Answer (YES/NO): YES